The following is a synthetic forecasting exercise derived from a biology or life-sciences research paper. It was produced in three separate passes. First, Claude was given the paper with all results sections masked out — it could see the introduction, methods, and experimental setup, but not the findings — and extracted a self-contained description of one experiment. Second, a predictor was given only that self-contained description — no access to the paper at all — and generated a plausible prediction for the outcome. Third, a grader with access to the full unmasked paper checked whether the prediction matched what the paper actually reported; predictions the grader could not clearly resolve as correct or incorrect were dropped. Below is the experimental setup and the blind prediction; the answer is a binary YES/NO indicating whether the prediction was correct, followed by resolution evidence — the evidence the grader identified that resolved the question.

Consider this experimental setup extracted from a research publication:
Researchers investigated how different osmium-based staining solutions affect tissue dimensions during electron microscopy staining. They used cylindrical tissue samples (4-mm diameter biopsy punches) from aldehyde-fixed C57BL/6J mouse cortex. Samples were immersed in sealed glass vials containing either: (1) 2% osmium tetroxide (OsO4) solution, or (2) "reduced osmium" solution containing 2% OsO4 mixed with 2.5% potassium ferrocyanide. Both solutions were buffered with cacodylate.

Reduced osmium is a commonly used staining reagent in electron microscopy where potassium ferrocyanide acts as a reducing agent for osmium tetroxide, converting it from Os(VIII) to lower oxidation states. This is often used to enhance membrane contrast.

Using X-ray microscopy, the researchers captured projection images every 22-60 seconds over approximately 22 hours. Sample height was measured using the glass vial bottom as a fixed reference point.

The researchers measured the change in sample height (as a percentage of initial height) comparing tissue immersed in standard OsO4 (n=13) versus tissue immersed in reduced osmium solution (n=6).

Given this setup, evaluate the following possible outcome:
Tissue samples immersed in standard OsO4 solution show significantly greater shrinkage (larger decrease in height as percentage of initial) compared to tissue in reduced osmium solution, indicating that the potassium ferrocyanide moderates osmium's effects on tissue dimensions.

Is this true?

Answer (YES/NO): NO